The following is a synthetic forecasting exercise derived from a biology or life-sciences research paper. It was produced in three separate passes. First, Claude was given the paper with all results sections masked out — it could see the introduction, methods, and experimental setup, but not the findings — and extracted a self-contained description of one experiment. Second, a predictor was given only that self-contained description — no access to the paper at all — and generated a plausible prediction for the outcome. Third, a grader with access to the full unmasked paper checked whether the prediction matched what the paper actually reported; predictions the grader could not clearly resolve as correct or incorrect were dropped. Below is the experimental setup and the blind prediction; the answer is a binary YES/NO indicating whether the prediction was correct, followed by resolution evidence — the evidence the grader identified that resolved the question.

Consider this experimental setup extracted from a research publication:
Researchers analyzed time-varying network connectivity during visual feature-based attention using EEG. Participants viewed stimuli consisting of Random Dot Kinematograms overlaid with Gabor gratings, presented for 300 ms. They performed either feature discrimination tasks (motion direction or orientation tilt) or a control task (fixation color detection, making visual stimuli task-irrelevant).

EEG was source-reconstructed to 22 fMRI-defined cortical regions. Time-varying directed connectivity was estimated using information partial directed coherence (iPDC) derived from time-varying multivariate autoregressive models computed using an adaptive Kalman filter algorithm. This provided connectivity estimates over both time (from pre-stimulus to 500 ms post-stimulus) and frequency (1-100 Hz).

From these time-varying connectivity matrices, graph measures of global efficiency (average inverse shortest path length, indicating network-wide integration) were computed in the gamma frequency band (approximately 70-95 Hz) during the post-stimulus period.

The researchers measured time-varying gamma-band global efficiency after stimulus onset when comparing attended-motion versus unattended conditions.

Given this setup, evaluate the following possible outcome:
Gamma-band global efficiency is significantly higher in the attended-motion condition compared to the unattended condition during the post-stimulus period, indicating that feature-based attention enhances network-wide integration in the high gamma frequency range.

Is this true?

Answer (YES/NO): YES